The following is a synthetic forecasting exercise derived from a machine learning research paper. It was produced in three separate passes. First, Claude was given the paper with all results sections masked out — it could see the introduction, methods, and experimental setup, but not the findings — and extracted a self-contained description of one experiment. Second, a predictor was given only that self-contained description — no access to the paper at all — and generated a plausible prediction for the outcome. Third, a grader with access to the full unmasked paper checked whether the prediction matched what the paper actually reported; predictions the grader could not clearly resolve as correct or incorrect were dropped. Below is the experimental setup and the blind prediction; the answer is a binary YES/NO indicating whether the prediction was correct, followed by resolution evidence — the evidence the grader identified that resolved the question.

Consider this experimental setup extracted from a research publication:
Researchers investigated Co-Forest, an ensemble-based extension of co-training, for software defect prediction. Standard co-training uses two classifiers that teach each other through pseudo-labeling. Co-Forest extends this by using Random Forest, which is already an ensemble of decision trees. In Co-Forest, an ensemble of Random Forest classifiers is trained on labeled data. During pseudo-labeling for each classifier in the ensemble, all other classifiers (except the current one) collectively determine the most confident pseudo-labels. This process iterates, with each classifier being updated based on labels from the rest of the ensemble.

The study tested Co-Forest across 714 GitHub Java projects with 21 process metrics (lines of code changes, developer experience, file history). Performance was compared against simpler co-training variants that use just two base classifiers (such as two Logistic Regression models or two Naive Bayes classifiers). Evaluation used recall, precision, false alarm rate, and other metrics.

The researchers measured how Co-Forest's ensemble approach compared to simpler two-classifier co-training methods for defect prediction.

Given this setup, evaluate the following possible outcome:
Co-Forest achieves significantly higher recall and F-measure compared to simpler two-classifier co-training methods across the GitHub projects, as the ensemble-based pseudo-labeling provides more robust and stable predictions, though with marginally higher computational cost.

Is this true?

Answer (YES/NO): NO